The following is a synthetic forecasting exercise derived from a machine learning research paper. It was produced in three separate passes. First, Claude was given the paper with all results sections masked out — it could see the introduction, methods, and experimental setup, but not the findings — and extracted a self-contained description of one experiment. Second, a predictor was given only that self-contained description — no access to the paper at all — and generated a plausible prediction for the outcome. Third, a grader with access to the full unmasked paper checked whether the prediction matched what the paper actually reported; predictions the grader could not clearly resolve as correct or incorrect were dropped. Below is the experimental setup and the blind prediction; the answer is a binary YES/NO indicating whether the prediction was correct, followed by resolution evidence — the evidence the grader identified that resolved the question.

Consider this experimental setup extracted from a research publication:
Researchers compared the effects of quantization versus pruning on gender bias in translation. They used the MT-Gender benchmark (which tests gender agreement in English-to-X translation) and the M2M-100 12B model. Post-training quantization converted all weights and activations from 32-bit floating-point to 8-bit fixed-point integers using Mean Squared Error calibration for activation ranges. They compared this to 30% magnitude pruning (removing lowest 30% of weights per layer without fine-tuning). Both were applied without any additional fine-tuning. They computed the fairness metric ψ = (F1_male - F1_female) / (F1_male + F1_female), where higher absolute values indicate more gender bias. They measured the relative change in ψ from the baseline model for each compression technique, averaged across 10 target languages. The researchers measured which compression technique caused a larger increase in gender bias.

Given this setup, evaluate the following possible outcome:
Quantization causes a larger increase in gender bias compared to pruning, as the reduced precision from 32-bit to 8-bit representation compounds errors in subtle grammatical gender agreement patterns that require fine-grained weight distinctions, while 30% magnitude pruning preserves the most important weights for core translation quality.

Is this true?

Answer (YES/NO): NO